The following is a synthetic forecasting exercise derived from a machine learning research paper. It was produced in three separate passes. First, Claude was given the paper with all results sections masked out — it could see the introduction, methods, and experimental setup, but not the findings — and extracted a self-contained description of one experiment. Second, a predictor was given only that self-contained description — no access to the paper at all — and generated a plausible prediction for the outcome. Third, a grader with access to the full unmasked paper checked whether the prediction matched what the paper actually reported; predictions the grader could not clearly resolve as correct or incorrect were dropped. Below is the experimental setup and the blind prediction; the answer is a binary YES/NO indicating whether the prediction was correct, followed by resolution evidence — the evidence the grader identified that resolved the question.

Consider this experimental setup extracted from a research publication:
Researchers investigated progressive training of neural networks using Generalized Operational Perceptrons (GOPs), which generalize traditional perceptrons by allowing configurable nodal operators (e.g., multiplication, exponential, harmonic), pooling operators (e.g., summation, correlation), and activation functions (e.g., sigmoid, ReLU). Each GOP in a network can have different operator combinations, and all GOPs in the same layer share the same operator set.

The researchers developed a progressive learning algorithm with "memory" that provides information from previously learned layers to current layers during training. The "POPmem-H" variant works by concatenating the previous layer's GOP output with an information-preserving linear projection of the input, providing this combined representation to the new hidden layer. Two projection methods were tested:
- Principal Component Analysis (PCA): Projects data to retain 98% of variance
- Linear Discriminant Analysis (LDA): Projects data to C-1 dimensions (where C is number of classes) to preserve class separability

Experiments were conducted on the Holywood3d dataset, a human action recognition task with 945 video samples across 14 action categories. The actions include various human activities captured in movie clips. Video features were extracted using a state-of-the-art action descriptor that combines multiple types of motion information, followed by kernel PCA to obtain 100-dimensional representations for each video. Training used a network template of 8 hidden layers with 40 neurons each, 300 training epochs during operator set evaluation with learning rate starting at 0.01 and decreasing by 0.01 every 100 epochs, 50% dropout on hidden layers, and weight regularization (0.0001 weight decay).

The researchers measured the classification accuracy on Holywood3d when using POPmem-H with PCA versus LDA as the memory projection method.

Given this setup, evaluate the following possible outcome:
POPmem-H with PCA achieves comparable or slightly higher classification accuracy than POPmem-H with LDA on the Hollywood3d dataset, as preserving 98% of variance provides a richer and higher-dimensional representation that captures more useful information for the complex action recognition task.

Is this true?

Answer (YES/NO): YES